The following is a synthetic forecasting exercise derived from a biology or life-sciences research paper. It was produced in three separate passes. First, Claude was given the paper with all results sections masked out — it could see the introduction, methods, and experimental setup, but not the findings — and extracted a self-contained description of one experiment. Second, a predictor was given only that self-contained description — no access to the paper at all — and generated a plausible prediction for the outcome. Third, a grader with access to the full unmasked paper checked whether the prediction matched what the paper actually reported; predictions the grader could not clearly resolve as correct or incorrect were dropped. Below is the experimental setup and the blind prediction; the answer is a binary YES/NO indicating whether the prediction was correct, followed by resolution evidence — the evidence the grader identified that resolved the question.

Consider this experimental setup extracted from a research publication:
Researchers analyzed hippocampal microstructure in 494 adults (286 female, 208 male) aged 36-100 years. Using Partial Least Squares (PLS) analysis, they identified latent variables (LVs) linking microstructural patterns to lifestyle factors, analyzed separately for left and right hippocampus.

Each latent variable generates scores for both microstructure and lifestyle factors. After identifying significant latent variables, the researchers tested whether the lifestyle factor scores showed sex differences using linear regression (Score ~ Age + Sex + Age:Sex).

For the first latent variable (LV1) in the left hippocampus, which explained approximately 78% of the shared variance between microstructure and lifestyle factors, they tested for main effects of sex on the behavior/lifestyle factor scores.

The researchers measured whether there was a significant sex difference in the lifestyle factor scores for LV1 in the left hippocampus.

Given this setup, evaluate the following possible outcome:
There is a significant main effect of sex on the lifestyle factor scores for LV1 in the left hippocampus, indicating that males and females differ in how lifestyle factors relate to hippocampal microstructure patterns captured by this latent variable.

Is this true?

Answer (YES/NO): YES